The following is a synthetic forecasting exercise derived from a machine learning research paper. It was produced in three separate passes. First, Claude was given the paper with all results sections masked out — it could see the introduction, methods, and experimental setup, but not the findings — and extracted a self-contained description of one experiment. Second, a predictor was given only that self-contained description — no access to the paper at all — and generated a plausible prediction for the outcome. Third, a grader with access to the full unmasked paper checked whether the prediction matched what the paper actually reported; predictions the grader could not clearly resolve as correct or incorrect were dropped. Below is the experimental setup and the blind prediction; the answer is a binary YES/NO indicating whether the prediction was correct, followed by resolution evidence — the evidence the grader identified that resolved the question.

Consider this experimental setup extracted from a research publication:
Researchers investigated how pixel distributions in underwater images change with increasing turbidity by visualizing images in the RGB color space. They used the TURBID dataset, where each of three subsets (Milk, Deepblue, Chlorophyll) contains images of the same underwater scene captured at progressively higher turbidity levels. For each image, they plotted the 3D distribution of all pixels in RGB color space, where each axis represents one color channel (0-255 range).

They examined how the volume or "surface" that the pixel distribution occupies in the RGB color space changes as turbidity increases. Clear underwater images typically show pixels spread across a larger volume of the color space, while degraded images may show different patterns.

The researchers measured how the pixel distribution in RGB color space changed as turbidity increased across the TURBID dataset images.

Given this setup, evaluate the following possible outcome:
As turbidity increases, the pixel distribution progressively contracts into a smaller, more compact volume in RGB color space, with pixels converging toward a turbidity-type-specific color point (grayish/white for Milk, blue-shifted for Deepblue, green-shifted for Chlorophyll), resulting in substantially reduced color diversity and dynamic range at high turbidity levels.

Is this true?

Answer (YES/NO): NO